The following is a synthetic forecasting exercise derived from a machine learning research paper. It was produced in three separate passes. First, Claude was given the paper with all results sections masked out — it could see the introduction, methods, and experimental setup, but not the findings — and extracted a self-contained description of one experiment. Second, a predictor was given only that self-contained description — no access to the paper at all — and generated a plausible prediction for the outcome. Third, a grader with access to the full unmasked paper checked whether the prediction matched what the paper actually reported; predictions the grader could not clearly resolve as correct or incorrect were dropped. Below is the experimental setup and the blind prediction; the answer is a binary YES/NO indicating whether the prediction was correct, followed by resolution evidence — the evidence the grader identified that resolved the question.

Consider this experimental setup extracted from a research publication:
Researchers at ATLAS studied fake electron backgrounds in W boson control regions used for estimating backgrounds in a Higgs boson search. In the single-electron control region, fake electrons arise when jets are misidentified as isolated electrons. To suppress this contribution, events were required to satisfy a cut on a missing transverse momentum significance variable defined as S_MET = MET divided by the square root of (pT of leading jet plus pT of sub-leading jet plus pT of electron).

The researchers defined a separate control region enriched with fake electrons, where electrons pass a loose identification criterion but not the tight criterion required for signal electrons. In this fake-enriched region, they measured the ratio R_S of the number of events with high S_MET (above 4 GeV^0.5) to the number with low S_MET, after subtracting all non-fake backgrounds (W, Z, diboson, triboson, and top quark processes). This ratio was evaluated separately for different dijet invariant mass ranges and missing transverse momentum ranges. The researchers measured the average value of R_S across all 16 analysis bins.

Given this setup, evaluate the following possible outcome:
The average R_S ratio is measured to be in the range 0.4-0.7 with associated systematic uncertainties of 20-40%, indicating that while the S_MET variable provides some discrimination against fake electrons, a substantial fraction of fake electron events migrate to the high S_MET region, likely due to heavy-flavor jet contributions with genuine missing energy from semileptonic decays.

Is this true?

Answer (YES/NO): NO